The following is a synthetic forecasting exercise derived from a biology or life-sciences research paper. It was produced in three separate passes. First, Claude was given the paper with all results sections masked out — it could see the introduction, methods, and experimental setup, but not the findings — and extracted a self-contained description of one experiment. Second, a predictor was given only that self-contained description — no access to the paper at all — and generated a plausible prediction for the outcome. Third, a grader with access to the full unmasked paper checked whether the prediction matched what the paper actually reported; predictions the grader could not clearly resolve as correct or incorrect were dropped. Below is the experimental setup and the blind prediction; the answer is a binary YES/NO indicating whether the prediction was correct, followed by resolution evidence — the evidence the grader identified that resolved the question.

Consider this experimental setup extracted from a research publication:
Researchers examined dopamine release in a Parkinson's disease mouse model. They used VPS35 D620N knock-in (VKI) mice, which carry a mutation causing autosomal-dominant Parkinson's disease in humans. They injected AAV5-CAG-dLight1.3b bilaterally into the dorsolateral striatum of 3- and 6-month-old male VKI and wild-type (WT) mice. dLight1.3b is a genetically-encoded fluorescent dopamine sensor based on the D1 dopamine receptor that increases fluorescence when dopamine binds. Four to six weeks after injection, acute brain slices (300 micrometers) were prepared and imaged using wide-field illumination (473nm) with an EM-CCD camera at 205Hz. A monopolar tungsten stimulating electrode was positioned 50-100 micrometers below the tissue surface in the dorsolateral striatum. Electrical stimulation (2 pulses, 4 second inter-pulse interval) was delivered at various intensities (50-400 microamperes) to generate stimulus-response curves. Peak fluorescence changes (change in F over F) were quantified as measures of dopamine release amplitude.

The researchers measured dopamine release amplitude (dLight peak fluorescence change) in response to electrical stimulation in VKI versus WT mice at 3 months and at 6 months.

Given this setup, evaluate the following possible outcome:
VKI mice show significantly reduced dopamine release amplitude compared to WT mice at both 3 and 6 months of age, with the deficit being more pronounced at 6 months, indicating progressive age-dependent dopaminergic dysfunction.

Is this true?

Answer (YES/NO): NO